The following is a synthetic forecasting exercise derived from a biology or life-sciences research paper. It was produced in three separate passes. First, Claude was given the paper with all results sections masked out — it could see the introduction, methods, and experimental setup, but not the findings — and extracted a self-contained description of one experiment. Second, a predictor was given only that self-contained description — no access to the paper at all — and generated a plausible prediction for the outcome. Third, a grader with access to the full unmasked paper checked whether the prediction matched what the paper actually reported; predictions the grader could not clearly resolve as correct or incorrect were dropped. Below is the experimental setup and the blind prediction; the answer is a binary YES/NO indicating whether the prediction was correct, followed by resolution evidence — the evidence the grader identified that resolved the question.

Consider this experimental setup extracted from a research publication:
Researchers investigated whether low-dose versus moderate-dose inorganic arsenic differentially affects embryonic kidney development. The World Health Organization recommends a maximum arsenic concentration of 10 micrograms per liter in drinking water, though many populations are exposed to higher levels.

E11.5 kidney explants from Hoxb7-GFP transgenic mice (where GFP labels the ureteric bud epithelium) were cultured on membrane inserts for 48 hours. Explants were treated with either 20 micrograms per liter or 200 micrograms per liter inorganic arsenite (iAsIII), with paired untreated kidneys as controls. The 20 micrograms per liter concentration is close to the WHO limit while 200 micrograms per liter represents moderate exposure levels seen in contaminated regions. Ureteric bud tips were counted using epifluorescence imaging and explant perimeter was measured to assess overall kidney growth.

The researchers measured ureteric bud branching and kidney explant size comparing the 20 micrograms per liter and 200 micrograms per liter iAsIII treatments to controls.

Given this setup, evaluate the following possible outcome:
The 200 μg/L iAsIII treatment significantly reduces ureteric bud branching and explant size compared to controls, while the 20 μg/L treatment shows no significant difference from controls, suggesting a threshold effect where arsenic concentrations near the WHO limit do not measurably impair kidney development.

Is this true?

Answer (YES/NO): YES